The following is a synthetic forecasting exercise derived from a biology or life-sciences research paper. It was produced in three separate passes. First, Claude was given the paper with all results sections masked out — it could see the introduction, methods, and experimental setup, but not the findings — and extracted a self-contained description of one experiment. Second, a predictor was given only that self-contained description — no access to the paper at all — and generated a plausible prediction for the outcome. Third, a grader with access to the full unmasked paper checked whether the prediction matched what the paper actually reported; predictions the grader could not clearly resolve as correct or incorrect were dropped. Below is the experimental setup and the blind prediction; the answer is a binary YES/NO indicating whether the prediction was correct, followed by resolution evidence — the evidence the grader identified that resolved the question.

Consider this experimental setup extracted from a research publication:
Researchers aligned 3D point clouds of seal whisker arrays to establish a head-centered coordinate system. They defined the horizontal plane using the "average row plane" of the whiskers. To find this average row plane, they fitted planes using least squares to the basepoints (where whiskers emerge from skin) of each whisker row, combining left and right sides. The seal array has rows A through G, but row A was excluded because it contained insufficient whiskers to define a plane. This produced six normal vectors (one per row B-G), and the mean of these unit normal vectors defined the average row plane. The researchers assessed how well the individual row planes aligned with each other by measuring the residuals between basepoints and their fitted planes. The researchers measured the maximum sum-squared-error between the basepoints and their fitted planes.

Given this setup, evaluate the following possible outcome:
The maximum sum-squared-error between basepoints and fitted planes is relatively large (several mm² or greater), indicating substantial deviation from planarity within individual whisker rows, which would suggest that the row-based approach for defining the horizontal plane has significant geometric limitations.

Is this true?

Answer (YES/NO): NO